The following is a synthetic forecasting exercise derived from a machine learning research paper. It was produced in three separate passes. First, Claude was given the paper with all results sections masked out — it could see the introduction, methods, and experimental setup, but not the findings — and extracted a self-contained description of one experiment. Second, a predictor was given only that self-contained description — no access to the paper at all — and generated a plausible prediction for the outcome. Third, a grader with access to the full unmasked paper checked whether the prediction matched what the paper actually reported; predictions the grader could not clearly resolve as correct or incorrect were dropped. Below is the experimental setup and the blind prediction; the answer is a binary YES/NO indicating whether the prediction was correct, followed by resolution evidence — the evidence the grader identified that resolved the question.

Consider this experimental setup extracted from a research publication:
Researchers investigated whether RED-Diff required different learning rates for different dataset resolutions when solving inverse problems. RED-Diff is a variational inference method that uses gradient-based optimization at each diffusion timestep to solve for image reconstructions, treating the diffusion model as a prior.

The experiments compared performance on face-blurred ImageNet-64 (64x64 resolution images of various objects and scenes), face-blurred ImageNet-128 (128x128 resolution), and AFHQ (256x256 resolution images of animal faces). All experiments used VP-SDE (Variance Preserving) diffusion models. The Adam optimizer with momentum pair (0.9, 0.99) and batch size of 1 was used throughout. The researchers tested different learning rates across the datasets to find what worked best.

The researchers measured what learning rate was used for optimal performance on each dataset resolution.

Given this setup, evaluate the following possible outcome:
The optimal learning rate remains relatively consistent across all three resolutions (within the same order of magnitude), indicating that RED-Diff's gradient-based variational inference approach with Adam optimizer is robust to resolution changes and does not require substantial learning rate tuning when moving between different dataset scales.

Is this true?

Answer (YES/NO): NO